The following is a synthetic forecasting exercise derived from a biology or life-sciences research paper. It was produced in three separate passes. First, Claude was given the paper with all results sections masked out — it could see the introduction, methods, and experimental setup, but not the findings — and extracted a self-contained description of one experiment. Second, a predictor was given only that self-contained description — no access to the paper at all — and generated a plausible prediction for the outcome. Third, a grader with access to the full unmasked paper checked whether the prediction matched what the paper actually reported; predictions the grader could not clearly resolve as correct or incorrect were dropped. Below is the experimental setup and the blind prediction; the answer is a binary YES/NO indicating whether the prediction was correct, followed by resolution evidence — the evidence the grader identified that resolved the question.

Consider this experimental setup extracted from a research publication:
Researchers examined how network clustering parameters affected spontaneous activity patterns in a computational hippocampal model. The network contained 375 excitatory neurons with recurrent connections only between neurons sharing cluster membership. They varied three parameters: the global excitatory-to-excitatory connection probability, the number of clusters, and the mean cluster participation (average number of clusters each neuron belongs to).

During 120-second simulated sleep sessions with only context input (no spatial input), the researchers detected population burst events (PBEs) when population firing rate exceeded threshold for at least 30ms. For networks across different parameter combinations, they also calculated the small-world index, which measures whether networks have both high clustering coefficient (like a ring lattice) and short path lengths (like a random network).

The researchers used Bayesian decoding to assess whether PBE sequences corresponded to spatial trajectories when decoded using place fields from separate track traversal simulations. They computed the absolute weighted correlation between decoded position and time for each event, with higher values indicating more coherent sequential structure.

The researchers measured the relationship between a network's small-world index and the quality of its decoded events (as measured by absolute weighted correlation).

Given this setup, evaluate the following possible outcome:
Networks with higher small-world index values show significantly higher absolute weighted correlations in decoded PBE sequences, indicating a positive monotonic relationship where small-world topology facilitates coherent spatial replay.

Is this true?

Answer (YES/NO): YES